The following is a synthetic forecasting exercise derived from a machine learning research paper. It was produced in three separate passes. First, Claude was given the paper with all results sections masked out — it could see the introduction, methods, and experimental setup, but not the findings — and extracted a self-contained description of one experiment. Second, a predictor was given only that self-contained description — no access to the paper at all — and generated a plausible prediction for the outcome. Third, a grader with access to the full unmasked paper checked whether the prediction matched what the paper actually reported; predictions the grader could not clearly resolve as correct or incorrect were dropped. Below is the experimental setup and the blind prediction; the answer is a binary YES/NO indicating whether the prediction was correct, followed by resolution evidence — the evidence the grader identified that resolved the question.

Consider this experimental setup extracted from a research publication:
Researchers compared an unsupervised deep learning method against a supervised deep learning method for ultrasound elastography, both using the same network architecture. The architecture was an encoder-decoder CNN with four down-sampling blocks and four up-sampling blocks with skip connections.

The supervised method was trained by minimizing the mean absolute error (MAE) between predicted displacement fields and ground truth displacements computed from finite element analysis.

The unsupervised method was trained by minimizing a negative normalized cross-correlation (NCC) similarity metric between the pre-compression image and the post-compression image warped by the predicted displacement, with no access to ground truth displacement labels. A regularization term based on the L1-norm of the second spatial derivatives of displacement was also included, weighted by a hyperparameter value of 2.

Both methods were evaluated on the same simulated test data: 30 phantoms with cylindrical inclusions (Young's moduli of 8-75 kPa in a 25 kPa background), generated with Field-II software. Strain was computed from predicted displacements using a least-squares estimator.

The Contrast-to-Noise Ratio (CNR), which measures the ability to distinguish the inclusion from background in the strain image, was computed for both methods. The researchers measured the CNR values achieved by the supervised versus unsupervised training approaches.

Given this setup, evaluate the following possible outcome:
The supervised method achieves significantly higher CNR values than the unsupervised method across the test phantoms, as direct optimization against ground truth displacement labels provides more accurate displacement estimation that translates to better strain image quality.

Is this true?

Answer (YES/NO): NO